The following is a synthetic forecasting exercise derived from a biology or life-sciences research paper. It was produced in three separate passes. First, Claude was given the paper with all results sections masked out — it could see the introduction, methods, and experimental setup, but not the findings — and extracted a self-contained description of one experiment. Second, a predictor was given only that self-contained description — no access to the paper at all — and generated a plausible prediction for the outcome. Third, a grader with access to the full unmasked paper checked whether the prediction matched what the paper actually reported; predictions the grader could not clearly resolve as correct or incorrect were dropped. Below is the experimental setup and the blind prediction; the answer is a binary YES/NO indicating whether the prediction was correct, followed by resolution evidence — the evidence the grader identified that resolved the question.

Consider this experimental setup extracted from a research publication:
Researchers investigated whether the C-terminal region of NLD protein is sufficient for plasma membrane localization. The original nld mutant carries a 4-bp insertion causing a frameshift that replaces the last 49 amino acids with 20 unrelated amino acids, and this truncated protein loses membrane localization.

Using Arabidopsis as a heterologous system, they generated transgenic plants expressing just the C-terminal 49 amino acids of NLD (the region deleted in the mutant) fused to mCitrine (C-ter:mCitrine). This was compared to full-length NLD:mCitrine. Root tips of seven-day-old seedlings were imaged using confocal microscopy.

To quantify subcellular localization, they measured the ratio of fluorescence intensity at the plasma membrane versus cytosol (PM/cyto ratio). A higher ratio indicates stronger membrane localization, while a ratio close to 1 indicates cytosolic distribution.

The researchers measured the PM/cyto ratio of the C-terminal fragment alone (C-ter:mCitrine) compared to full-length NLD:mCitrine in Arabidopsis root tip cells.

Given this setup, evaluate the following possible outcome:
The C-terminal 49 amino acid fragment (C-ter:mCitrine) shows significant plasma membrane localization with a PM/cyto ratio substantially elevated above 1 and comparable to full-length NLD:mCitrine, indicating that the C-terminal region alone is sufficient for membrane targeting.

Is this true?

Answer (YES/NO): NO